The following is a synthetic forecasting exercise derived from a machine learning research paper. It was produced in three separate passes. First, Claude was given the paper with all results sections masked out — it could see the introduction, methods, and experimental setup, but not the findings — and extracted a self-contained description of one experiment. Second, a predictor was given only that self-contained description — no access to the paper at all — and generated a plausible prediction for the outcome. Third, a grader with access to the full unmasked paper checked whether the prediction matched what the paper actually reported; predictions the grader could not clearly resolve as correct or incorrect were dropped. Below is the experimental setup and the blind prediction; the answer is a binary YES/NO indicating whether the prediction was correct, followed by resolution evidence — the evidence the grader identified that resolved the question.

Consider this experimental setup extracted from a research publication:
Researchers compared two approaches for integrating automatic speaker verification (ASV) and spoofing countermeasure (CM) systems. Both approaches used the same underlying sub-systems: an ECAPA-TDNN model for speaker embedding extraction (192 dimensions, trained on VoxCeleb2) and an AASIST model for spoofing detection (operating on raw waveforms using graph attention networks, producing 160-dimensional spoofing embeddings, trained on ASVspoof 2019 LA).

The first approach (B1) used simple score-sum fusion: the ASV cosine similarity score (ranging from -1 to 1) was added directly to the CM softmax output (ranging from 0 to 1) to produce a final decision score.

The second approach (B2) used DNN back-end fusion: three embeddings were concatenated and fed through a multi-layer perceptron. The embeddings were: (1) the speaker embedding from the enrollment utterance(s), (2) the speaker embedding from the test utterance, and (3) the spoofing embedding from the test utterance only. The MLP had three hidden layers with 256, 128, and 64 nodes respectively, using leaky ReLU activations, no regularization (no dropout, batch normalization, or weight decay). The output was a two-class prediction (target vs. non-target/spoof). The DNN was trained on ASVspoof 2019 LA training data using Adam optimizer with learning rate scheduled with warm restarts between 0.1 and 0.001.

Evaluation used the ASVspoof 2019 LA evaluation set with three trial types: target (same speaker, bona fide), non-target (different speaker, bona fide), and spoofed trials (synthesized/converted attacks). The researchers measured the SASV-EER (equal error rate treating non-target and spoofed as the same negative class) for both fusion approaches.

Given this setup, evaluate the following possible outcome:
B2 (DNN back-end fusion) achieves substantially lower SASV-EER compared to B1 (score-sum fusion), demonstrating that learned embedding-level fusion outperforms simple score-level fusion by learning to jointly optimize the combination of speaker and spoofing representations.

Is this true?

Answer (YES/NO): NO